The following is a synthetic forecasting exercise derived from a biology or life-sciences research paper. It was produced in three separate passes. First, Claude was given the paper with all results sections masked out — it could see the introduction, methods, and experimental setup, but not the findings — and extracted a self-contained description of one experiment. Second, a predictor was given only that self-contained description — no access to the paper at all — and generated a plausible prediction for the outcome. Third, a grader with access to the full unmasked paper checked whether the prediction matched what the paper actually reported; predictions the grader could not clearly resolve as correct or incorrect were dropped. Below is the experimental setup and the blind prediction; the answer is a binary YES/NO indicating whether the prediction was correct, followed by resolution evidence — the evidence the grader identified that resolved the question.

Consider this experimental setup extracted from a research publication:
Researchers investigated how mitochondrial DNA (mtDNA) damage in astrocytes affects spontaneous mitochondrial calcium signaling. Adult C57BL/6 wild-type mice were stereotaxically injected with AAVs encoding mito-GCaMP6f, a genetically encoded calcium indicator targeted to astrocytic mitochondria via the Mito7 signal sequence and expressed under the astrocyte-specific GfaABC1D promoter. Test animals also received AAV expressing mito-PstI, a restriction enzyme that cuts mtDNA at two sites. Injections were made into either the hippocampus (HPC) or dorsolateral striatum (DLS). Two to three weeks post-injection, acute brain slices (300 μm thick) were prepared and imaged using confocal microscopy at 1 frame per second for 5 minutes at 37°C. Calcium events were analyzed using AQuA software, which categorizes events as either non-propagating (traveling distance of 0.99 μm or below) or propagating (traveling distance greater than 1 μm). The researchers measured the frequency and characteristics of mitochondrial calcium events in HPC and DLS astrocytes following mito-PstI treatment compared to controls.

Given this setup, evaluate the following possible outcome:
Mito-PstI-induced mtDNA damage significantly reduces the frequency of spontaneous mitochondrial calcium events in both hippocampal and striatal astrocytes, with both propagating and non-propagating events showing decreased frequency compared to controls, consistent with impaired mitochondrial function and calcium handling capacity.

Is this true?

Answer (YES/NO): NO